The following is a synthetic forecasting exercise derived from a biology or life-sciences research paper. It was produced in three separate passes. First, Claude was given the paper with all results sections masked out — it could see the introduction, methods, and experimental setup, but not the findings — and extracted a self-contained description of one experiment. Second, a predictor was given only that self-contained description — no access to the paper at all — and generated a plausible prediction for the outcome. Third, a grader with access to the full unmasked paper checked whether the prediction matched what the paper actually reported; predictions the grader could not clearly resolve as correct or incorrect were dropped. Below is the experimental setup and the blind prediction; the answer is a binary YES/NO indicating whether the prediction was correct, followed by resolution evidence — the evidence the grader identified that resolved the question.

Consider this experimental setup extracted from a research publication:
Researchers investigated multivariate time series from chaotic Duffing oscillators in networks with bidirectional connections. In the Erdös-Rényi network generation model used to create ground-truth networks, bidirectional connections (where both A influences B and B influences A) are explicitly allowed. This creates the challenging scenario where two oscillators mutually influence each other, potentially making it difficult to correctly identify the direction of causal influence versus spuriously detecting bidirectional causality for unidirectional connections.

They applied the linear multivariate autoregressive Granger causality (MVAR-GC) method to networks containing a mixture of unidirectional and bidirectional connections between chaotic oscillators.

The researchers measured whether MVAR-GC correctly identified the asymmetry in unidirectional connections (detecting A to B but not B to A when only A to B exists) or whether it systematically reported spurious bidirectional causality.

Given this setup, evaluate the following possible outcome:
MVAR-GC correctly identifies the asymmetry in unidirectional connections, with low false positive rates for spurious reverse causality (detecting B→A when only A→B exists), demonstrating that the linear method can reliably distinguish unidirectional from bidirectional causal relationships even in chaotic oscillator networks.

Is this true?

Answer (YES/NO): NO